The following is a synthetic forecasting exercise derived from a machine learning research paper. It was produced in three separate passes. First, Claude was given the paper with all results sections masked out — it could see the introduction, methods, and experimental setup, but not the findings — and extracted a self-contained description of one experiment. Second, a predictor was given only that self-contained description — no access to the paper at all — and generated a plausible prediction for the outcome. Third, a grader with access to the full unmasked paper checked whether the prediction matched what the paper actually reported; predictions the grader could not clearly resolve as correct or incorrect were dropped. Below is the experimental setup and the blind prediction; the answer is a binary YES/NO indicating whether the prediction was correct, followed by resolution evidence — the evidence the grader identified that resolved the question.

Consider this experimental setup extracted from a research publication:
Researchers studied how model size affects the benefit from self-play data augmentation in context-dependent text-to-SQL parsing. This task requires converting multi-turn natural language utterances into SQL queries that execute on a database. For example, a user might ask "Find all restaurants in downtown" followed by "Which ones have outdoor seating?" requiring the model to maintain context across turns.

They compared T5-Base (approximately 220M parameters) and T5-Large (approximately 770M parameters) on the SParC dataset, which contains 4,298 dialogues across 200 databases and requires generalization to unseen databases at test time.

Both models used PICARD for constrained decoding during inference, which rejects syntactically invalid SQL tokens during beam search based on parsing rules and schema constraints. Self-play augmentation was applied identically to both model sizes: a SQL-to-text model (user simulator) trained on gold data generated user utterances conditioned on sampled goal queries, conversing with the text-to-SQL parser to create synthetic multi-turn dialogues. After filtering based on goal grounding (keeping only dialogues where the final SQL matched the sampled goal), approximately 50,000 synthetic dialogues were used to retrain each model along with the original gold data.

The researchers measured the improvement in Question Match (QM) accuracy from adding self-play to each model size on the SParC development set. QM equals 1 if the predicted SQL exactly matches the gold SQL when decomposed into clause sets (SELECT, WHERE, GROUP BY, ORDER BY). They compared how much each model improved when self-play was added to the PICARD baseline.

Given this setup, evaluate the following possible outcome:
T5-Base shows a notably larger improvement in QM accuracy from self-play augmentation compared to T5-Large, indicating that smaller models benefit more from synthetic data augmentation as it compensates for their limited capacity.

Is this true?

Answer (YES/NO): YES